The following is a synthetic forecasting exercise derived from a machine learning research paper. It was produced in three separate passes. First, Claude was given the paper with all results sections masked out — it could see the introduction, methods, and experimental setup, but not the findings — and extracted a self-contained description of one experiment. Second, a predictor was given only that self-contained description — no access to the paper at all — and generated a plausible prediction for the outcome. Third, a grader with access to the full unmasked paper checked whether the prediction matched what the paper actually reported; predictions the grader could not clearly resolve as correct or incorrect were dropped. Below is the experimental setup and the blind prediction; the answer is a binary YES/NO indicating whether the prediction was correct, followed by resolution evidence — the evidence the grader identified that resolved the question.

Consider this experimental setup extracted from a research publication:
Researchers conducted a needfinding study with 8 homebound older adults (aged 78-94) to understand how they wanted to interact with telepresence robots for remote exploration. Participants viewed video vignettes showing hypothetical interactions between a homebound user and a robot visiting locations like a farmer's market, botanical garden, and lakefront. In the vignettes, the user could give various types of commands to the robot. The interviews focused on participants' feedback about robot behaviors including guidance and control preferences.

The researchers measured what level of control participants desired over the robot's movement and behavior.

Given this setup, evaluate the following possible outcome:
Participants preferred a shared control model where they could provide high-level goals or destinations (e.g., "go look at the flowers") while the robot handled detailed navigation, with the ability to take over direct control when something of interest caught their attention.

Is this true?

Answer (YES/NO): NO